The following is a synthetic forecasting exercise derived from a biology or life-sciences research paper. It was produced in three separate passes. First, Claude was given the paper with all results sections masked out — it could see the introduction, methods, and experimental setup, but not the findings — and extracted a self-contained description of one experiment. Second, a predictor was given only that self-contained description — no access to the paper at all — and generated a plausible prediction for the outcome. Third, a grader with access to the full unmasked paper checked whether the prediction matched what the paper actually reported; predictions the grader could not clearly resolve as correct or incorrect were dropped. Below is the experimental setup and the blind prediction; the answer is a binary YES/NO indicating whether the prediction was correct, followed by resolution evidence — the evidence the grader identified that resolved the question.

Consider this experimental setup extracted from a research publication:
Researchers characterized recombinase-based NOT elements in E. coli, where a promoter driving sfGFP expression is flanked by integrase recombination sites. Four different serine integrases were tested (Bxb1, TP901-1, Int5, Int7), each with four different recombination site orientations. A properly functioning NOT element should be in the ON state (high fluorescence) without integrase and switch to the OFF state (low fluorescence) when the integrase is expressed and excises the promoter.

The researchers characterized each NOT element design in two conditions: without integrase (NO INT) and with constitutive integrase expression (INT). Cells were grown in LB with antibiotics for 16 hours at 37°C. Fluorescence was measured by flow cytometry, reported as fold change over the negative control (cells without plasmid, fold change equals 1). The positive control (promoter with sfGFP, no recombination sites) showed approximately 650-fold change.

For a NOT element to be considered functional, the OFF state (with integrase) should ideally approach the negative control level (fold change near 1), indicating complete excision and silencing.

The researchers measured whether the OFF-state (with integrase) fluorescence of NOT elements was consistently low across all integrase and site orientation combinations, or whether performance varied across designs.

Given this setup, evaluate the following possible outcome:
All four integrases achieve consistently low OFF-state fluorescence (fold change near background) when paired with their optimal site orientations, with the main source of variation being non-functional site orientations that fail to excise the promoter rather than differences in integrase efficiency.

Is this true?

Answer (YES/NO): NO